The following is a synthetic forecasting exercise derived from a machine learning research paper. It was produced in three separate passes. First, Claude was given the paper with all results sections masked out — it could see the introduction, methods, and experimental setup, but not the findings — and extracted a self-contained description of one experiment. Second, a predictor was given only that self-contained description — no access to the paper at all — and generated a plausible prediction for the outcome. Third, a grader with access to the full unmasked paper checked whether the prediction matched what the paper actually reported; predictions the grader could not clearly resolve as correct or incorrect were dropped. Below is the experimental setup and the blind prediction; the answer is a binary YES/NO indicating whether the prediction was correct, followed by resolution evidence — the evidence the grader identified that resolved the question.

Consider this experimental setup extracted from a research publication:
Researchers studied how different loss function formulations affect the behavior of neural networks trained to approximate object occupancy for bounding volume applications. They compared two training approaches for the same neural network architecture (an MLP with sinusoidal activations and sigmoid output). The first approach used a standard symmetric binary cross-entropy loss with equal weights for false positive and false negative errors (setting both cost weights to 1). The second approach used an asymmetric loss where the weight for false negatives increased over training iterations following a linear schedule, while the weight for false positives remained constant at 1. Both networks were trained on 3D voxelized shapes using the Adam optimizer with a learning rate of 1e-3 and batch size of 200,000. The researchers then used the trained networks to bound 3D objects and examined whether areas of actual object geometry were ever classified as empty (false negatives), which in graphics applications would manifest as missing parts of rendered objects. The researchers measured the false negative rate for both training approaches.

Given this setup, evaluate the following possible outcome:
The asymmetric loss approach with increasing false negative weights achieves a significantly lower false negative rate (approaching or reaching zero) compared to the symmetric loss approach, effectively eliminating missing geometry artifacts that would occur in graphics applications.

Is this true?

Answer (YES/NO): YES